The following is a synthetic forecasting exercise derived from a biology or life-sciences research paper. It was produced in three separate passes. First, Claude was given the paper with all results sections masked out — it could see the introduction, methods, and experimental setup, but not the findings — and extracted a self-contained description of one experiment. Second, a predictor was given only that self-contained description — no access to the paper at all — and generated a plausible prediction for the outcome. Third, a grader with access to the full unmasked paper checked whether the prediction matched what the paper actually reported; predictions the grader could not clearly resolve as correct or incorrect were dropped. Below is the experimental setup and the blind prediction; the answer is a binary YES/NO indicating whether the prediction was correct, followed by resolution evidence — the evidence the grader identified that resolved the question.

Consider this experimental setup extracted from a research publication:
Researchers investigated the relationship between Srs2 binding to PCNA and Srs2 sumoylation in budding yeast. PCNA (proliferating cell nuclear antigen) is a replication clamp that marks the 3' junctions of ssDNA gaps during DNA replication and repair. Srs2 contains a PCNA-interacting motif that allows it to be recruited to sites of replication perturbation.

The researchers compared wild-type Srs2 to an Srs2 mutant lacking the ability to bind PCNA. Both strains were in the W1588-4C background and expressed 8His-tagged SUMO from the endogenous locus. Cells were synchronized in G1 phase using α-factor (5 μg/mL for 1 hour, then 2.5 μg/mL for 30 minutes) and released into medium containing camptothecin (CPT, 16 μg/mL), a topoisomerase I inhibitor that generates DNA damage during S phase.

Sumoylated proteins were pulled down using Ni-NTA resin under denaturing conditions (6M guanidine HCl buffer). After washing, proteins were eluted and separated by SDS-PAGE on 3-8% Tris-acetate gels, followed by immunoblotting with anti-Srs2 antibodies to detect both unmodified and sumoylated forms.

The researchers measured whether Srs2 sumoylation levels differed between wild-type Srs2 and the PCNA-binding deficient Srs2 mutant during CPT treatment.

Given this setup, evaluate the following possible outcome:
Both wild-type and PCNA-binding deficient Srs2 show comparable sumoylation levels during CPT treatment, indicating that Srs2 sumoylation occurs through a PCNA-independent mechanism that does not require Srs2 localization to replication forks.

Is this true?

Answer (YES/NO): NO